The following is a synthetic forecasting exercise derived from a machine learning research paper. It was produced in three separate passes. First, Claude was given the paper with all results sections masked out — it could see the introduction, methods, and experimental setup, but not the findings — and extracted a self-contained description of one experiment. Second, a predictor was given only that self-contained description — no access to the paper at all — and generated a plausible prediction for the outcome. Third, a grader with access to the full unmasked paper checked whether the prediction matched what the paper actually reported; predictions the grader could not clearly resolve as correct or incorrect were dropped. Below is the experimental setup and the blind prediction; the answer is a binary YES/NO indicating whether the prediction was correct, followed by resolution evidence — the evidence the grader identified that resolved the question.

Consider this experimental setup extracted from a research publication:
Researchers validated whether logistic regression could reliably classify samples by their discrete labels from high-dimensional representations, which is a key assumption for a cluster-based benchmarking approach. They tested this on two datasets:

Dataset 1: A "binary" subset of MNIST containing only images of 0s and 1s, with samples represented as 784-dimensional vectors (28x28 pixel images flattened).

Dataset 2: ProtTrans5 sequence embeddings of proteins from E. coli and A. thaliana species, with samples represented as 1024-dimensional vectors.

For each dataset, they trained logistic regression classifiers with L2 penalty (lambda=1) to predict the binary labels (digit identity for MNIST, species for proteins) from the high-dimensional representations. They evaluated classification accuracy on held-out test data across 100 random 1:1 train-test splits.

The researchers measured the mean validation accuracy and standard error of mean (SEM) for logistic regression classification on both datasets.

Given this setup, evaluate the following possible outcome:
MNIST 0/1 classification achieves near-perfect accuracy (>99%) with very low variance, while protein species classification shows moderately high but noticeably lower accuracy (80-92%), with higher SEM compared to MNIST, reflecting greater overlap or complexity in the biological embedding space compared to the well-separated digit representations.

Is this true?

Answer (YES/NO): NO